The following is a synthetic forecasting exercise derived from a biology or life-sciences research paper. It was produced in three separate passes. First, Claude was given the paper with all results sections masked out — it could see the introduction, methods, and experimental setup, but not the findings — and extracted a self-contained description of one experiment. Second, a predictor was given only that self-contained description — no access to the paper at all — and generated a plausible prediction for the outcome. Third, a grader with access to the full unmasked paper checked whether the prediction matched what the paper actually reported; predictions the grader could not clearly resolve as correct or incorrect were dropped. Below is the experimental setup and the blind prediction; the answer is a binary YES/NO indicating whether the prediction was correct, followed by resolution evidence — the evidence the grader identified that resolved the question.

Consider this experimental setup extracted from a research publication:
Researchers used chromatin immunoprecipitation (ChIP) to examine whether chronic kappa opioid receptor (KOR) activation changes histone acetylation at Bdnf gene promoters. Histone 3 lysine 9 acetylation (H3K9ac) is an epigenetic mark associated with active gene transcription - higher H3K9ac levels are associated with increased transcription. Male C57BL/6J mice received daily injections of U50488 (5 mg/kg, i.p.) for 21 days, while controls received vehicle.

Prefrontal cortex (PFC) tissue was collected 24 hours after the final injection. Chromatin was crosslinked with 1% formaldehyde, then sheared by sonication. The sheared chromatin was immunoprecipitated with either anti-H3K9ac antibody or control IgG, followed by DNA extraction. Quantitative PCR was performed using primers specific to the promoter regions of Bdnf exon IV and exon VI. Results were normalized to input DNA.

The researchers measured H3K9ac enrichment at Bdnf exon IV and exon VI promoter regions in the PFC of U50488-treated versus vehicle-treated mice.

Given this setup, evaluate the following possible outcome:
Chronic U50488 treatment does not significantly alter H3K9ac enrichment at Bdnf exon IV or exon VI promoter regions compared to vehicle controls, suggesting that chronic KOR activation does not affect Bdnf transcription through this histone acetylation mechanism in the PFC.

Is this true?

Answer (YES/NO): NO